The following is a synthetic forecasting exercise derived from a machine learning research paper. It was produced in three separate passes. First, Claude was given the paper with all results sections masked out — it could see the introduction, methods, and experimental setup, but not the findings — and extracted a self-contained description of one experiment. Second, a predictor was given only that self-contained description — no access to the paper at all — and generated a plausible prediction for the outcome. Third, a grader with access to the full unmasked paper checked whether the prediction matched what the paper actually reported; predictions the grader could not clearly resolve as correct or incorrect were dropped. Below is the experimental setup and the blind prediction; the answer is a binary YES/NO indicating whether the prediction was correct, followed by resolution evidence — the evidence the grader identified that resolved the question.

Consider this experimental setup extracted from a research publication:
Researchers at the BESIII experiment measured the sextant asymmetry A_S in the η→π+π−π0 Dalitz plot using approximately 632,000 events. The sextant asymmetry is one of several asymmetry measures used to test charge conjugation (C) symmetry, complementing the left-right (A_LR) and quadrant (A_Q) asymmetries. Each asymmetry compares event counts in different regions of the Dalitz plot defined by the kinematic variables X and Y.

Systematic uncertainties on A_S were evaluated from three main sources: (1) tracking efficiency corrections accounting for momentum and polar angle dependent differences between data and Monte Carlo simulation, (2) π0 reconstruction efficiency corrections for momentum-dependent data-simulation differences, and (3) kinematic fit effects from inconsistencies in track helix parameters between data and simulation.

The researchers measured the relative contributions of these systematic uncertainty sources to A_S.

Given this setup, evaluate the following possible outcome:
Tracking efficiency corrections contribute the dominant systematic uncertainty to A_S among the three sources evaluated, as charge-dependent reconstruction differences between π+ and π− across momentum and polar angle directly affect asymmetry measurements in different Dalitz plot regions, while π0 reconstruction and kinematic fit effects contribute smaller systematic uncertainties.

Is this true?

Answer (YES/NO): NO